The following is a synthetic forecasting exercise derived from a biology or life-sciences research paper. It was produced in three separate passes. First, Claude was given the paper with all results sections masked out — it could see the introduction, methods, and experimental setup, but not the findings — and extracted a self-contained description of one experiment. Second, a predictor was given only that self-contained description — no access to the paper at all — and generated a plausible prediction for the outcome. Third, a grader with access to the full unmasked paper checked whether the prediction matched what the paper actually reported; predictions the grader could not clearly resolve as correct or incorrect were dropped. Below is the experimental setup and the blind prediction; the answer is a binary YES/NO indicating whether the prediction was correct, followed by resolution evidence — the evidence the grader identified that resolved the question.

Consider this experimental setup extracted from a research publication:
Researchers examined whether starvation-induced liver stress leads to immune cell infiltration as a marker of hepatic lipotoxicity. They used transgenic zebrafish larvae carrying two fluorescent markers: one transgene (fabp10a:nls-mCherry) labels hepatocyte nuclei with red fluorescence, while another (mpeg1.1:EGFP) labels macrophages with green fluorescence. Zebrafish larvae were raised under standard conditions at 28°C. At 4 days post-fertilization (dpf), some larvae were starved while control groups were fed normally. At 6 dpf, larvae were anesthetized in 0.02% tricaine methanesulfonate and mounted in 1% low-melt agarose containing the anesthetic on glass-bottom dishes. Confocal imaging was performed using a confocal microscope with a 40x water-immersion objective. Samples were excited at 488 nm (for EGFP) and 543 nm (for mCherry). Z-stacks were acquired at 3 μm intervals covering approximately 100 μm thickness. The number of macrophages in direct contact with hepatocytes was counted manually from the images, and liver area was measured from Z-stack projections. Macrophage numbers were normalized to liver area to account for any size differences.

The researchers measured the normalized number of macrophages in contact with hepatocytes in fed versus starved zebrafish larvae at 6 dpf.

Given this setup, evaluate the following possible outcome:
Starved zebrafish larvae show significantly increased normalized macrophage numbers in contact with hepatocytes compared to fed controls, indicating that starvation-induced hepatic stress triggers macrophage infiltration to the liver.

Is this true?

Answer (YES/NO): NO